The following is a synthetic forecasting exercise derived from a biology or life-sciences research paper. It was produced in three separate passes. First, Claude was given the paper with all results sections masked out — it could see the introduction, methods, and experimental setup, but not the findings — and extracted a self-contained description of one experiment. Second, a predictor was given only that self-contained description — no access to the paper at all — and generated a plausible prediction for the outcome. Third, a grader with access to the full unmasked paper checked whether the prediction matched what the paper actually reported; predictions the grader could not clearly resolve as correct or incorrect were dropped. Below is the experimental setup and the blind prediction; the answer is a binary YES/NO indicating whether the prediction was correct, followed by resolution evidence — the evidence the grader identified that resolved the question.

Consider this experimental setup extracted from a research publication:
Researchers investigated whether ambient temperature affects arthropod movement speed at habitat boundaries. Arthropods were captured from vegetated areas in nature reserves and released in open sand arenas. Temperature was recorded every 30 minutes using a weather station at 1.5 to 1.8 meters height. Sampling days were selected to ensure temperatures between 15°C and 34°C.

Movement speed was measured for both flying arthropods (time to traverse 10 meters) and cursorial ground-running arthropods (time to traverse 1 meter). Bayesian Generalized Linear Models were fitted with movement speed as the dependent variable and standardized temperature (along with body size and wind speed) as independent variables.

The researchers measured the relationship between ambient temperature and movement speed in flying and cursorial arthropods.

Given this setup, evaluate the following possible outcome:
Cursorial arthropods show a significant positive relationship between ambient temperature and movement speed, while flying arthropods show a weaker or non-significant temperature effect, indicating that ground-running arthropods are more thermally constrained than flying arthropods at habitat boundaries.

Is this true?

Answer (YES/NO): YES